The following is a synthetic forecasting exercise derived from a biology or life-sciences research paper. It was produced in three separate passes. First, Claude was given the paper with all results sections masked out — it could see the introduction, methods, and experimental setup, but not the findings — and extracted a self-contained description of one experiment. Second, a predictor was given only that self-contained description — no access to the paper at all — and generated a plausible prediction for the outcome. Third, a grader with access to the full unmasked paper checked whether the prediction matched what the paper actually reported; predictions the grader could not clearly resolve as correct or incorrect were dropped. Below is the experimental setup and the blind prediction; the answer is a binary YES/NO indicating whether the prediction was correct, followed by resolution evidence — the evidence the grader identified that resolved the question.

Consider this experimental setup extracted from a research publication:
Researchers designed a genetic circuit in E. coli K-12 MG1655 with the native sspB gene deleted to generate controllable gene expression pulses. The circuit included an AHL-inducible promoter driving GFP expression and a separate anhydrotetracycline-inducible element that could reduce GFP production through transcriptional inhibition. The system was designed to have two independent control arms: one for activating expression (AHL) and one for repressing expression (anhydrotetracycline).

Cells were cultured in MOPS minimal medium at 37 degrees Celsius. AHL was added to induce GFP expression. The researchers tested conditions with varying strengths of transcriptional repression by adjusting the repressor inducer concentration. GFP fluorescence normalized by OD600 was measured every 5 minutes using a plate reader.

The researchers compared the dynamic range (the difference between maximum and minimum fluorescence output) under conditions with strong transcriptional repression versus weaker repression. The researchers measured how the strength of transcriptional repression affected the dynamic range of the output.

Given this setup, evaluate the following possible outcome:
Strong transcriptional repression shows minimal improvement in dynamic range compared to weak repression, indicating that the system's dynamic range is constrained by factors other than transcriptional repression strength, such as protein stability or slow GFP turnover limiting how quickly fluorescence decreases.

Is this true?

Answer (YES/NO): NO